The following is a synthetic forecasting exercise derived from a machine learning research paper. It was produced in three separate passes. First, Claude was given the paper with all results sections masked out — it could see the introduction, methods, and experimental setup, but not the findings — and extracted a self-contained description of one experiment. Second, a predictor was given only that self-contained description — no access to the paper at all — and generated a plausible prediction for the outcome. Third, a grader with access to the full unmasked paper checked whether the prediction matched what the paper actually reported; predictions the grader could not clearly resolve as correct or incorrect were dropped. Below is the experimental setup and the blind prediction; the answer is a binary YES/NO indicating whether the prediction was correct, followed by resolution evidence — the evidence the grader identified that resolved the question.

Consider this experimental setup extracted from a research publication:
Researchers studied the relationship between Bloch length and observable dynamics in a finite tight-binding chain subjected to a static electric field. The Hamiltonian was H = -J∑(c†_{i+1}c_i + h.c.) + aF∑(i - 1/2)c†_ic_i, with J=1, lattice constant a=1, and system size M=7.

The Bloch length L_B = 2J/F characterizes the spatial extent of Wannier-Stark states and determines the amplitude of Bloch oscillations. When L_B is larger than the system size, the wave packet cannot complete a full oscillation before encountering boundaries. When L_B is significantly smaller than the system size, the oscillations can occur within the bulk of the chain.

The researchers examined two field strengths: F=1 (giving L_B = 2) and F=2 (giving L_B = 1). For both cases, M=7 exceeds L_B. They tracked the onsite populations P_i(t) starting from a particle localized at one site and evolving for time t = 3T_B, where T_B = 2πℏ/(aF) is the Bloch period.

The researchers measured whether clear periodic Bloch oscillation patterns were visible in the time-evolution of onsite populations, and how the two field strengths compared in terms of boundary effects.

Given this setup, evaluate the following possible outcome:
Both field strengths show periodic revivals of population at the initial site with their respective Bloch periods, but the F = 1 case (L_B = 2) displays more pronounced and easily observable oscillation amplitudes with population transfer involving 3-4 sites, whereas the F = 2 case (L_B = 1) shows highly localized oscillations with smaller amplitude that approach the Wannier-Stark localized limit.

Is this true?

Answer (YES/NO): NO